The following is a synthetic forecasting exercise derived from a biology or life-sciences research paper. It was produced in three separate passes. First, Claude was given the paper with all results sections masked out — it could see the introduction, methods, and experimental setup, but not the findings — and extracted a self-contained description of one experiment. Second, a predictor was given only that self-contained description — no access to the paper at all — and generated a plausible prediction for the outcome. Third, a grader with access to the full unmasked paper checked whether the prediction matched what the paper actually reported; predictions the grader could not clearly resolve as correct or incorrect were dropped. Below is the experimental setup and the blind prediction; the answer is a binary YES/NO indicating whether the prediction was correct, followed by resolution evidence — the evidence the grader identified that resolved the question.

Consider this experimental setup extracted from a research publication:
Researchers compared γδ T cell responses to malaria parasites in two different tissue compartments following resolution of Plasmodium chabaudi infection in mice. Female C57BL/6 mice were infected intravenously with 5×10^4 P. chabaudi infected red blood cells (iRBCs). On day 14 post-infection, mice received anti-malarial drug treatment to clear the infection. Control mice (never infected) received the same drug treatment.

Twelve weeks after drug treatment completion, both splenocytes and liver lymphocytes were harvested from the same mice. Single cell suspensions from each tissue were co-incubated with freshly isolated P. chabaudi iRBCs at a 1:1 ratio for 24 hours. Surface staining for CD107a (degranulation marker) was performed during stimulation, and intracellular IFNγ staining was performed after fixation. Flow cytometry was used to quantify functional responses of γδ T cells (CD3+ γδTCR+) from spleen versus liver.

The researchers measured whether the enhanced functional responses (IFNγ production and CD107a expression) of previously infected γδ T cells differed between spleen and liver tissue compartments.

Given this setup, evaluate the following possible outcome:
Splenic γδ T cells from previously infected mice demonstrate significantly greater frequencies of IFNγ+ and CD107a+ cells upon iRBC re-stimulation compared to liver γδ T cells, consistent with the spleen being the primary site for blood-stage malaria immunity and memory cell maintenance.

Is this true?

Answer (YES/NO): YES